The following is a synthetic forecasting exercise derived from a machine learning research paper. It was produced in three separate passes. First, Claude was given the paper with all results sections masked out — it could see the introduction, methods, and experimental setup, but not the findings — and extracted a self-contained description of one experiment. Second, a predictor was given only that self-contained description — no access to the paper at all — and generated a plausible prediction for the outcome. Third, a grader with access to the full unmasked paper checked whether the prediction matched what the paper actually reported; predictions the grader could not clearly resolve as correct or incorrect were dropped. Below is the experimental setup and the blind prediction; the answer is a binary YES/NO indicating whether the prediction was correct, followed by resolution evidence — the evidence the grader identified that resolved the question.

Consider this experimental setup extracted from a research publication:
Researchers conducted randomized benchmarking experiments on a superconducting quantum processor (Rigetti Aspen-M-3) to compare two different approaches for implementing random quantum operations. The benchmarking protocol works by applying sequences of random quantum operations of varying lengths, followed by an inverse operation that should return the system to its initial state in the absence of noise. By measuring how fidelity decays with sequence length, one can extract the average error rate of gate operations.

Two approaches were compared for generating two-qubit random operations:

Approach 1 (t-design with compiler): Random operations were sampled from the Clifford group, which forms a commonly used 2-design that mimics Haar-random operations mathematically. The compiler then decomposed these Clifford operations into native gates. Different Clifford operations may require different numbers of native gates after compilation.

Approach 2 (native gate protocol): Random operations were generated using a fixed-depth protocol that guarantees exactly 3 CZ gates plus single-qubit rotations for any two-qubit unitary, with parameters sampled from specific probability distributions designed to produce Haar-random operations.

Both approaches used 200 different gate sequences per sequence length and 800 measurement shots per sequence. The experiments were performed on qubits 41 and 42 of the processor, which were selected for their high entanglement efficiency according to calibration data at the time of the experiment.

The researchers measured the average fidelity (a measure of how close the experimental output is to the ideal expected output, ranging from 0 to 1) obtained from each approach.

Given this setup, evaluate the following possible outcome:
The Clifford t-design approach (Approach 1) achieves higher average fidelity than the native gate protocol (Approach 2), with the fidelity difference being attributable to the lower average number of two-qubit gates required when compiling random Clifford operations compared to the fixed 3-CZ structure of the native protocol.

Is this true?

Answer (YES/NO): NO